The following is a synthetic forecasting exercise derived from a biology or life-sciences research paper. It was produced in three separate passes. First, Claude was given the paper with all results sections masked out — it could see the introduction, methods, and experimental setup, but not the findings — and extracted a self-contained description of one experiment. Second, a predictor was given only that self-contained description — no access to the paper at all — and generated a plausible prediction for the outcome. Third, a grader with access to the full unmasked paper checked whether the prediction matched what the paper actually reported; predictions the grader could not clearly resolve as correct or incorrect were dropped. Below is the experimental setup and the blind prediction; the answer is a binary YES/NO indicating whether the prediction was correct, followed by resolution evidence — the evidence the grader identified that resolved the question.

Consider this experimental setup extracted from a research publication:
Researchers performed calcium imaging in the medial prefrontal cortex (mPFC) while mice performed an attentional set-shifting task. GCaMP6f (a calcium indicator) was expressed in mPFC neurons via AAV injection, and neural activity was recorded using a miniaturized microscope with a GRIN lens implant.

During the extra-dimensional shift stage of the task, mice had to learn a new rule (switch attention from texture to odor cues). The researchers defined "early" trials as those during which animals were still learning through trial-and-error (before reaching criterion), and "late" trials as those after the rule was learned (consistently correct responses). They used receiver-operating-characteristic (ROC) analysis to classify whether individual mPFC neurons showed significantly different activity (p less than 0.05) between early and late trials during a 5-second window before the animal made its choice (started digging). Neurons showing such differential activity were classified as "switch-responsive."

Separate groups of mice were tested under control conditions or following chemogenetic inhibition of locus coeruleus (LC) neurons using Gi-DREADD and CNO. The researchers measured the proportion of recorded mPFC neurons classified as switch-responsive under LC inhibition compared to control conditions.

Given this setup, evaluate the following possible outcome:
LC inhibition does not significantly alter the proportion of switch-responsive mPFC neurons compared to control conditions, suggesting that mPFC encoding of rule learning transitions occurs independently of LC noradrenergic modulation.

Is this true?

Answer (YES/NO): NO